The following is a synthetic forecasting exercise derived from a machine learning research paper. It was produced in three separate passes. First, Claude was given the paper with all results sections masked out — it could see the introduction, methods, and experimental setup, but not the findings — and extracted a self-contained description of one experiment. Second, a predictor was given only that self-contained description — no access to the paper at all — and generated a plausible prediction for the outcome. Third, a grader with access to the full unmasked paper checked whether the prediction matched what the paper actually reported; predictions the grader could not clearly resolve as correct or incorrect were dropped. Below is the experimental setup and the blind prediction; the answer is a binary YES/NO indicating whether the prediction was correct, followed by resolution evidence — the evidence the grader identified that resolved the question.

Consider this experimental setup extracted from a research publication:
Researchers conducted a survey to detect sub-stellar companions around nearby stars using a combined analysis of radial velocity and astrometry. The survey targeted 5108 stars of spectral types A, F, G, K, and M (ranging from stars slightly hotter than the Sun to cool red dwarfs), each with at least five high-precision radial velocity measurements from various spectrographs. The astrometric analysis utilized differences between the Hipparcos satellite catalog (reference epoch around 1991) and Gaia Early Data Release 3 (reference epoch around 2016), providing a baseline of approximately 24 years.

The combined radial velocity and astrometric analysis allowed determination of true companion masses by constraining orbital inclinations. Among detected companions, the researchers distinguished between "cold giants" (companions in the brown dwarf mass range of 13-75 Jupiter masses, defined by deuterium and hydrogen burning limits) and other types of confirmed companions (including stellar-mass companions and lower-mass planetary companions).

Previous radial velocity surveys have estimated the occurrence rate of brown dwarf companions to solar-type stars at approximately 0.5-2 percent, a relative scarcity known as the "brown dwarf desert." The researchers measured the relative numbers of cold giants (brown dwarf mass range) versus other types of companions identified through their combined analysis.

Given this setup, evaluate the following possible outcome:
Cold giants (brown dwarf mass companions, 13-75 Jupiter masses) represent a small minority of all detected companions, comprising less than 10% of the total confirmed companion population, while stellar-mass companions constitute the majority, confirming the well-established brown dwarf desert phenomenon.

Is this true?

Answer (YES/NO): NO